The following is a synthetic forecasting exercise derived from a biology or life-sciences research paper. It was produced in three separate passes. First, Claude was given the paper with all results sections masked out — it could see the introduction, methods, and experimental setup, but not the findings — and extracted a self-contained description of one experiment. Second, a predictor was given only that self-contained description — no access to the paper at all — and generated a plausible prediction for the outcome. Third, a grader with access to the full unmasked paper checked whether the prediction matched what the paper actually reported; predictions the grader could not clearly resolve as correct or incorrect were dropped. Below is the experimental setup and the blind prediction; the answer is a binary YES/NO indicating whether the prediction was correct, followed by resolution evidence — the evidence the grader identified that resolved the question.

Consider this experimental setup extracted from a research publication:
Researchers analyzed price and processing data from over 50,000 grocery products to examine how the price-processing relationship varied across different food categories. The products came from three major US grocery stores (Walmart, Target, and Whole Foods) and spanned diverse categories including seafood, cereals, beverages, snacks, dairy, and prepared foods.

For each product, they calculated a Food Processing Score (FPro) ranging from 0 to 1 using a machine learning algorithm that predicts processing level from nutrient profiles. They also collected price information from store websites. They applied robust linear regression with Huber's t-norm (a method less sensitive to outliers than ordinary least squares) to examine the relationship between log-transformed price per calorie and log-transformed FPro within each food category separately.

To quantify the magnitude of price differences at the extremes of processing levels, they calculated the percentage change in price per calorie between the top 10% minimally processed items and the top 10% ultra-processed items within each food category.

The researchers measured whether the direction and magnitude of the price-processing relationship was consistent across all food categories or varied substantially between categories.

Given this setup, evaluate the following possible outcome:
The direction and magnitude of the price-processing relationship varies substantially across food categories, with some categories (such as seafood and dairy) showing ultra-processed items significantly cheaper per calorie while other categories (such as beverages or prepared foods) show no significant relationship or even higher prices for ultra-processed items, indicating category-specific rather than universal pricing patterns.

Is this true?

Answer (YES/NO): NO